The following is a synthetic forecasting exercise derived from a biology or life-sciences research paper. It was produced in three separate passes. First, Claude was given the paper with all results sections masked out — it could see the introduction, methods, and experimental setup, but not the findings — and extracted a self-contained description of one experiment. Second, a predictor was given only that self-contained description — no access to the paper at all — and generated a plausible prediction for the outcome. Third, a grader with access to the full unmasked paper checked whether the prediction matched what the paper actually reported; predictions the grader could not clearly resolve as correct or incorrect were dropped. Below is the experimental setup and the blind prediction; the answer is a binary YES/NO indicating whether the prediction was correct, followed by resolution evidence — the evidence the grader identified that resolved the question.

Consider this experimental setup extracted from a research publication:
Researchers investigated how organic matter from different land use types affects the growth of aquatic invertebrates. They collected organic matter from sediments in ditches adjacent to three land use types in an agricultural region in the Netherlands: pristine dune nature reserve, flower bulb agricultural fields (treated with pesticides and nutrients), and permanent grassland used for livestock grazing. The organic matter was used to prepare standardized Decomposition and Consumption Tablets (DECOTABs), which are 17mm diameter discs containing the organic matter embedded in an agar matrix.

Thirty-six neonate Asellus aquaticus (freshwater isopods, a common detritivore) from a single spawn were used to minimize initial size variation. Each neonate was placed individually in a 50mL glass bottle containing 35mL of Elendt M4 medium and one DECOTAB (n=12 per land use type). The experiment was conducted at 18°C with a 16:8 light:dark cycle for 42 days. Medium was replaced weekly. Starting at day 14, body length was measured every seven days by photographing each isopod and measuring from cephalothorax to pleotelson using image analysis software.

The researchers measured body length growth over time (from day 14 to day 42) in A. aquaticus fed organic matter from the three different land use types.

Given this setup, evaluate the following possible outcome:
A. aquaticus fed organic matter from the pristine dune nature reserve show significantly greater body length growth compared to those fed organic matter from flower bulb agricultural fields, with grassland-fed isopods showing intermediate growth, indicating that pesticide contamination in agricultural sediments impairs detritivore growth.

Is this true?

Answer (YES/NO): NO